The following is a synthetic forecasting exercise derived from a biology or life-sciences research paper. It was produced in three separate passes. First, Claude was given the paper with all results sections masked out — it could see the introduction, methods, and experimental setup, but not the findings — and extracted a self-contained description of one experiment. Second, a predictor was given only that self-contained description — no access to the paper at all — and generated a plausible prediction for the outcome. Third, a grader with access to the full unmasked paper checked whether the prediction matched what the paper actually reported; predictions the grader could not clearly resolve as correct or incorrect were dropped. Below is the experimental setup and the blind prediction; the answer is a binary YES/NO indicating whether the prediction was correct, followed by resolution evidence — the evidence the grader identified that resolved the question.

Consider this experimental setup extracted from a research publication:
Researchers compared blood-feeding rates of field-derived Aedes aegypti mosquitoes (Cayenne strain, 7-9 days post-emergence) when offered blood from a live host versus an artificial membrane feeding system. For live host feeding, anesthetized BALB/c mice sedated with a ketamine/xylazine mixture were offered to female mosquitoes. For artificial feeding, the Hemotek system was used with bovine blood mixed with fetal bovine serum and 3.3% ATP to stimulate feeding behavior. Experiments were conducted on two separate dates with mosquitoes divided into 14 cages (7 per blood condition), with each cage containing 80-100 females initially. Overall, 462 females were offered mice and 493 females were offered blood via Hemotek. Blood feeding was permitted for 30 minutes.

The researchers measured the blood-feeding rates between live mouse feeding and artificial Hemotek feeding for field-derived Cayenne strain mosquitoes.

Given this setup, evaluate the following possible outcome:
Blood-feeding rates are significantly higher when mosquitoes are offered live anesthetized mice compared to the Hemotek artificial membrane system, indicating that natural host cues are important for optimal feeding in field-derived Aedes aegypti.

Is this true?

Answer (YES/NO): YES